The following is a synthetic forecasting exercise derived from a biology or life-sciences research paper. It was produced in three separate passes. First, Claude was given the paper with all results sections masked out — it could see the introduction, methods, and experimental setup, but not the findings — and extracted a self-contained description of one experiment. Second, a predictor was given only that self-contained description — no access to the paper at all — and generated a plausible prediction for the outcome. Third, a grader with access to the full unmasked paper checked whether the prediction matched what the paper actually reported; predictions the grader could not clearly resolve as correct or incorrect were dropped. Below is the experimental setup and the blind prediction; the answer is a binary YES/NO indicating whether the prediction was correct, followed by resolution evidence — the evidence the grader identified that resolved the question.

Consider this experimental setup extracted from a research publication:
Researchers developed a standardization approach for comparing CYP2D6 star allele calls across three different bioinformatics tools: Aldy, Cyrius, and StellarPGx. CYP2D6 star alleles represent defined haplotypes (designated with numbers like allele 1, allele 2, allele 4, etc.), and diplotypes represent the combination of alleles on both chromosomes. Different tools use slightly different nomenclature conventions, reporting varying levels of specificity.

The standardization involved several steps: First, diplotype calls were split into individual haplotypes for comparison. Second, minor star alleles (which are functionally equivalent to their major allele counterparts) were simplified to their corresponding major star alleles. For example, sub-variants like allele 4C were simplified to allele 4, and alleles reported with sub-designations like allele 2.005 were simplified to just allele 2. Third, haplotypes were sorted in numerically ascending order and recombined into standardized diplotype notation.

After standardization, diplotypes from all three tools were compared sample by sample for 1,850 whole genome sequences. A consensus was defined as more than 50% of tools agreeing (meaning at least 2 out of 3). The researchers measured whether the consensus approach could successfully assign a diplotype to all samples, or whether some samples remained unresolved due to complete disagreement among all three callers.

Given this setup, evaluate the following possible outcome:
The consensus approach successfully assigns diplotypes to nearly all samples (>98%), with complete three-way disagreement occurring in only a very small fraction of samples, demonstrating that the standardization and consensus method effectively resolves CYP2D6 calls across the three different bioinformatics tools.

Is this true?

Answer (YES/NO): NO